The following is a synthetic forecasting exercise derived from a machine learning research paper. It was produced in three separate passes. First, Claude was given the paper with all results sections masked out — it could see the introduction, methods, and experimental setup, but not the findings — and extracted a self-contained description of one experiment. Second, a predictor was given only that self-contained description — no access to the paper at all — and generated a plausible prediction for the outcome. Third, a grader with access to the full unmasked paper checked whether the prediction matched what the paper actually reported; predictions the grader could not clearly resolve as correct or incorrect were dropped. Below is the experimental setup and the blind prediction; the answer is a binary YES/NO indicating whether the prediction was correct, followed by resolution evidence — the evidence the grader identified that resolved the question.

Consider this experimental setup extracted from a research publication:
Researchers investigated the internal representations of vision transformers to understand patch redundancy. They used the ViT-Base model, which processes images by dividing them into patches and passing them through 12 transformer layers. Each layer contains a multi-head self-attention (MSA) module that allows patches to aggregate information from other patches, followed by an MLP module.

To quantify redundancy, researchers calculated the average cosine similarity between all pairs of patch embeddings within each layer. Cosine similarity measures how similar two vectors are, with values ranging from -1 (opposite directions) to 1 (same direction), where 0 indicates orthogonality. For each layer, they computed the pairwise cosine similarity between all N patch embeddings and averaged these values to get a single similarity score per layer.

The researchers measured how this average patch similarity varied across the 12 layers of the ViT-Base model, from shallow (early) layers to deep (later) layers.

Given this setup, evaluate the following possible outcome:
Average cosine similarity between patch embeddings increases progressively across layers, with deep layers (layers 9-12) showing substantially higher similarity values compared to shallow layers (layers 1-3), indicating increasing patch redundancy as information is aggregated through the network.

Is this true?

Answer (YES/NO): YES